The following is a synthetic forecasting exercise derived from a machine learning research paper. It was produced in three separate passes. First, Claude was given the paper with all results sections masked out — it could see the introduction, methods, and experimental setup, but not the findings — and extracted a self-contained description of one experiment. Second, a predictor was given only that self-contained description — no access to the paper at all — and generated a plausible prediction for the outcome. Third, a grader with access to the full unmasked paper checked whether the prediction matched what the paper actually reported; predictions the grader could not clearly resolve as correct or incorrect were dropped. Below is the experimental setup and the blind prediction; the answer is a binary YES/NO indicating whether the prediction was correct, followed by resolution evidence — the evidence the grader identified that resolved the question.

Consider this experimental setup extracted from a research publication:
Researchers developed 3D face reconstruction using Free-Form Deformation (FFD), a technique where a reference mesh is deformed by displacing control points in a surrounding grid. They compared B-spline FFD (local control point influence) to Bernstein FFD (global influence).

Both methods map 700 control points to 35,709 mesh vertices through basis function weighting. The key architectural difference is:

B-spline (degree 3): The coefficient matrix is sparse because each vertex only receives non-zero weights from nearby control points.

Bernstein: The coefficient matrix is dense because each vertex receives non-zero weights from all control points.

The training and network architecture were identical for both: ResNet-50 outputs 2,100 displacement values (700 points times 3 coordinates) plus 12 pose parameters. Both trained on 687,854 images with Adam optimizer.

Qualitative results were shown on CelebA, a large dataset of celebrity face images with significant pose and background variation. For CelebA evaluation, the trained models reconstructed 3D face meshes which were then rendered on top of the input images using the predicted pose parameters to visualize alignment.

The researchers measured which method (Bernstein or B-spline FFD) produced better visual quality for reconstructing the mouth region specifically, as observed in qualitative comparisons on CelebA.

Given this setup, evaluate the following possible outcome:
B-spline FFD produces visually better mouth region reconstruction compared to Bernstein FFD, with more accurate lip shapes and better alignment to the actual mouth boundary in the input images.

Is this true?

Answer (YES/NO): YES